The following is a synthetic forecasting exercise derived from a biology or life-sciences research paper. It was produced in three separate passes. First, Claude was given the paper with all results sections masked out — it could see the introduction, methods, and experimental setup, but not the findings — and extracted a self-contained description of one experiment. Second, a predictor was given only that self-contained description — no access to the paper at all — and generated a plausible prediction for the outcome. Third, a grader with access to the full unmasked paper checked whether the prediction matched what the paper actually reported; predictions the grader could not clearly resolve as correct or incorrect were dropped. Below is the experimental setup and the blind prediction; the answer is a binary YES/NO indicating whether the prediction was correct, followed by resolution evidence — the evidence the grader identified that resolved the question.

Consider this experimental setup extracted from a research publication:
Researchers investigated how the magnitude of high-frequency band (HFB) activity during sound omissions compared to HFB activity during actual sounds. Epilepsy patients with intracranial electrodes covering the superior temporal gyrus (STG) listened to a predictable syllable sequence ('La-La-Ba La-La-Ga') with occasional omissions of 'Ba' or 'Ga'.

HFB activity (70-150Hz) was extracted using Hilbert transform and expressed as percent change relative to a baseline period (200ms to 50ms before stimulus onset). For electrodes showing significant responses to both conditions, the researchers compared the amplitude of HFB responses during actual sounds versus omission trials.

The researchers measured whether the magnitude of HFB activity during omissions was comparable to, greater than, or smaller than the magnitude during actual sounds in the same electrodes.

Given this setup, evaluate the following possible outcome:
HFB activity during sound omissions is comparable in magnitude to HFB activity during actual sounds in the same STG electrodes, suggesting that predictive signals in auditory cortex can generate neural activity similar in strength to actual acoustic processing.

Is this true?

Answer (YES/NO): YES